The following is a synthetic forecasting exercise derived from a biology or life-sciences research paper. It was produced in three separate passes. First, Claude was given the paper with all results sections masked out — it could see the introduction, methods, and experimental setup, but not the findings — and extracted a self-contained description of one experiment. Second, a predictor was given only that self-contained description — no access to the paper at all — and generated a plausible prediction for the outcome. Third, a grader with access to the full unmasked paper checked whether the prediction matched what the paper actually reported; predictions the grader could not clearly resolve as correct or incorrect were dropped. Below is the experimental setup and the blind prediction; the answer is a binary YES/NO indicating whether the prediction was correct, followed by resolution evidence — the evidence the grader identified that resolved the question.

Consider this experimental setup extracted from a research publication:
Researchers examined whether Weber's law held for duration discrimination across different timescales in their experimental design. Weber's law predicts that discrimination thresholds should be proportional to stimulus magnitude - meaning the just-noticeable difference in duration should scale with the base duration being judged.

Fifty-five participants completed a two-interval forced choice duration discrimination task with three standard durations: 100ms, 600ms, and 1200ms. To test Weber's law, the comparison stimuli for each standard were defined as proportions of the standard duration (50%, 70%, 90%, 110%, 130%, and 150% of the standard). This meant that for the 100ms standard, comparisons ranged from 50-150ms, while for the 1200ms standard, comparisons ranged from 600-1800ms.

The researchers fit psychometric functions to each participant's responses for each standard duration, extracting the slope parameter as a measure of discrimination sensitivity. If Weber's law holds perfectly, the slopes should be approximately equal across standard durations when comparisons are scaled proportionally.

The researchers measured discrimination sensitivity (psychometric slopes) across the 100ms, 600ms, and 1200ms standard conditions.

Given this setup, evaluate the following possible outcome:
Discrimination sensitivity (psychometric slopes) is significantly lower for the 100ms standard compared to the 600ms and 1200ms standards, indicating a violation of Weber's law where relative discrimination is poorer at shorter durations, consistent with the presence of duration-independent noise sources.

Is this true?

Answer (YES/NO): YES